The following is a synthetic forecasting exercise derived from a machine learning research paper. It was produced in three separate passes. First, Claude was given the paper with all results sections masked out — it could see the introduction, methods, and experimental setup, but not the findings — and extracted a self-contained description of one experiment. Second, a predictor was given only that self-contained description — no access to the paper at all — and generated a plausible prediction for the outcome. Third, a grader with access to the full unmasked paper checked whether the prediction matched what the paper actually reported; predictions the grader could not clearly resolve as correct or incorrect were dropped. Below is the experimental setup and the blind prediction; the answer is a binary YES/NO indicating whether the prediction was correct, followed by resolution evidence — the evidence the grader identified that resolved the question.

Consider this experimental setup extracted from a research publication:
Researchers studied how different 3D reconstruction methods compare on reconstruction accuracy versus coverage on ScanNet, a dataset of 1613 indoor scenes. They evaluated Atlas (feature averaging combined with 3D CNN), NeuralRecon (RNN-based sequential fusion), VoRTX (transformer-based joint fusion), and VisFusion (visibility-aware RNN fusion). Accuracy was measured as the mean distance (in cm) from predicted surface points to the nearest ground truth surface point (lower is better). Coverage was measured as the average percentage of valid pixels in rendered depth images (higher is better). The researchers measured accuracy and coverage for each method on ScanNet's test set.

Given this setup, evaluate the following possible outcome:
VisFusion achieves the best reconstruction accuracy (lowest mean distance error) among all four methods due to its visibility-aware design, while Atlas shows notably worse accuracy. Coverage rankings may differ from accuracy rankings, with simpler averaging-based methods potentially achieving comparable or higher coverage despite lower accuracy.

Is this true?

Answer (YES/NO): NO